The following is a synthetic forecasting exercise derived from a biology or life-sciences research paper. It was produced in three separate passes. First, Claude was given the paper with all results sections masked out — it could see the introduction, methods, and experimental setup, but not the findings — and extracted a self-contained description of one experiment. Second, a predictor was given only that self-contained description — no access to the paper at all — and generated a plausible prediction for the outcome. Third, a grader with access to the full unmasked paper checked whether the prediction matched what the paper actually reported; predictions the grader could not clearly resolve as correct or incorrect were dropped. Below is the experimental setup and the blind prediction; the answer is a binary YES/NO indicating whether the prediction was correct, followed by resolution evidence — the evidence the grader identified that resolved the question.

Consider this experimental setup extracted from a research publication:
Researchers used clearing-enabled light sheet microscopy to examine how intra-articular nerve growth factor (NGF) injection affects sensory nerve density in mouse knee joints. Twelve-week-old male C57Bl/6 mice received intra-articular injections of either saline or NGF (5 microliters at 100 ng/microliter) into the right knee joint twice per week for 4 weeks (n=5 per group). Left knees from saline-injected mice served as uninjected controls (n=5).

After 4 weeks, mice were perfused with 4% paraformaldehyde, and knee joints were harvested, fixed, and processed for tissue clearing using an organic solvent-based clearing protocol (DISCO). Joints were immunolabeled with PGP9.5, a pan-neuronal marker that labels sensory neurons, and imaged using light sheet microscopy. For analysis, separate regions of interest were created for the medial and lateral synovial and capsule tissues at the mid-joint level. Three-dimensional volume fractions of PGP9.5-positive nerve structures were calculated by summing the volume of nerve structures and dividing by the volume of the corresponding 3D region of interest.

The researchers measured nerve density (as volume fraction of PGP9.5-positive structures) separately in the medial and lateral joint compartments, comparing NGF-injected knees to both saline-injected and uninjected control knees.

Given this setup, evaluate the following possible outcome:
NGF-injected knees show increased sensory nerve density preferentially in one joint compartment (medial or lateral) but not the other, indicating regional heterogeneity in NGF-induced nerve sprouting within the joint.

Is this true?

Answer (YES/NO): YES